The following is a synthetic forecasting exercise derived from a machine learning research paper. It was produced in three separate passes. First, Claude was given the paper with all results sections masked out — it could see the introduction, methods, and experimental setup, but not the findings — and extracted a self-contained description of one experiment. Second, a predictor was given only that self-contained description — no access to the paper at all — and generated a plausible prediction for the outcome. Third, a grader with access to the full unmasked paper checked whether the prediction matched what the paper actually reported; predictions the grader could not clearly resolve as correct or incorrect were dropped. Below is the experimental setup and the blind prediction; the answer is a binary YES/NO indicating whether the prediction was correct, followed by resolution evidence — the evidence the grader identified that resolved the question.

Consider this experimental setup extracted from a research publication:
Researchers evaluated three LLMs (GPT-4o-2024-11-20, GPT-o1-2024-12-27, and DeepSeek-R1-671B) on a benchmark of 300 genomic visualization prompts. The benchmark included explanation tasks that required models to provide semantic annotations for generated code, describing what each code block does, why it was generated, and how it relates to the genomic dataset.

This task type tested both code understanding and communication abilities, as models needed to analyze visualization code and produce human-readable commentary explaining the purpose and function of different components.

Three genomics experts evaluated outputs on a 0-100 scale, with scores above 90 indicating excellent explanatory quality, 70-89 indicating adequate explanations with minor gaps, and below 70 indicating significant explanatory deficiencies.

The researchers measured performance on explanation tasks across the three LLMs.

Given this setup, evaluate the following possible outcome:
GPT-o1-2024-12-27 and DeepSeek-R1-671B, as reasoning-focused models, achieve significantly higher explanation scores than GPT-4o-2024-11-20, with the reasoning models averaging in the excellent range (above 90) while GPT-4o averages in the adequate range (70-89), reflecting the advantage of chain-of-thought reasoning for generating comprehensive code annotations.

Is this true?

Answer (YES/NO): NO